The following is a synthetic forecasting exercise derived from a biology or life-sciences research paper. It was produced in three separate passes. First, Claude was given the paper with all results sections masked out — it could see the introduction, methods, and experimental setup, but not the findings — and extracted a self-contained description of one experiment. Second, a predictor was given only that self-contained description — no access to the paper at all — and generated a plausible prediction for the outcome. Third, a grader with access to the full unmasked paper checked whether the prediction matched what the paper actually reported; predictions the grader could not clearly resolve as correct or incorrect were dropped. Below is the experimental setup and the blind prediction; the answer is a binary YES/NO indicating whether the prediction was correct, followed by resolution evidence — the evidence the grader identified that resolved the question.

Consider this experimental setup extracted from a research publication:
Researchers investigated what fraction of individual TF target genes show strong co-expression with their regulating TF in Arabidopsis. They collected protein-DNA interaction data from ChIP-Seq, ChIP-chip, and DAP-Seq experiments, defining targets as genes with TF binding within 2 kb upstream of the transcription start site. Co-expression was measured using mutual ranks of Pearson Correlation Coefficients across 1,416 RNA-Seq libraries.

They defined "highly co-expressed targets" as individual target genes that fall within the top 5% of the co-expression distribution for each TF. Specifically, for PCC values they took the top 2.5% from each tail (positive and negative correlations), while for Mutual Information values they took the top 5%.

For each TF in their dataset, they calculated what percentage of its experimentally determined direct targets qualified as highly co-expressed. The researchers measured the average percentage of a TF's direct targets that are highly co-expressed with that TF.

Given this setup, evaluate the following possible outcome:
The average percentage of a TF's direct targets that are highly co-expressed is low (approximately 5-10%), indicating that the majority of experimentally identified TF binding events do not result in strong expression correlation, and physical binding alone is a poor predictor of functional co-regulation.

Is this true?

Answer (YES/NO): YES